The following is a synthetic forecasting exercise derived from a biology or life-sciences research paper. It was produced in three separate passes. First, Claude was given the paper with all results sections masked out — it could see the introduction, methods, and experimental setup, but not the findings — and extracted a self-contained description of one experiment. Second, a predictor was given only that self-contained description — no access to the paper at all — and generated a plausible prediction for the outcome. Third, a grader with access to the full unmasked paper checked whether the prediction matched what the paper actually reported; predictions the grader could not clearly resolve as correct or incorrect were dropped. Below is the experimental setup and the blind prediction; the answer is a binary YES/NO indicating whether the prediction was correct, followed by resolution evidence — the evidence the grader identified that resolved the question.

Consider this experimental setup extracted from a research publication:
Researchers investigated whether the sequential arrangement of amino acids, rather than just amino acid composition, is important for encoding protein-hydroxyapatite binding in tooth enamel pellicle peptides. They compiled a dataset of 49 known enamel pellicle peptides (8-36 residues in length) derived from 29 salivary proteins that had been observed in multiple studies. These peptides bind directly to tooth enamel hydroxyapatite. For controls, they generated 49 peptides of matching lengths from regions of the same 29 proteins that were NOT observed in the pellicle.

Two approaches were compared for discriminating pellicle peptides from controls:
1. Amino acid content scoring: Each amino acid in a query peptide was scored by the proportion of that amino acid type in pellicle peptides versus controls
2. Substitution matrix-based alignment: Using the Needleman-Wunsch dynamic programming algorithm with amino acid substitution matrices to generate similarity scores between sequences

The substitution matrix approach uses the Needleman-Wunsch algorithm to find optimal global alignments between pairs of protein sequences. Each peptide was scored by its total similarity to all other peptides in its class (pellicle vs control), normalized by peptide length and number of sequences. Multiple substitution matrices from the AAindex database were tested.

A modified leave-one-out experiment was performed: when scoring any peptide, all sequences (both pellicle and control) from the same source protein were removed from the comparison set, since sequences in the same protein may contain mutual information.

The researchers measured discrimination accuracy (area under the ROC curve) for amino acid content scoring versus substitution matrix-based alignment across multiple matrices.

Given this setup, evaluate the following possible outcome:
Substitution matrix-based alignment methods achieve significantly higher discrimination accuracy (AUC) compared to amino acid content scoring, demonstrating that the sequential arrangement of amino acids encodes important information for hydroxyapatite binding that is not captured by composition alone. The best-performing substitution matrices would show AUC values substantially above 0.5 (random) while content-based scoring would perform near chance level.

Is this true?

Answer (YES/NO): NO